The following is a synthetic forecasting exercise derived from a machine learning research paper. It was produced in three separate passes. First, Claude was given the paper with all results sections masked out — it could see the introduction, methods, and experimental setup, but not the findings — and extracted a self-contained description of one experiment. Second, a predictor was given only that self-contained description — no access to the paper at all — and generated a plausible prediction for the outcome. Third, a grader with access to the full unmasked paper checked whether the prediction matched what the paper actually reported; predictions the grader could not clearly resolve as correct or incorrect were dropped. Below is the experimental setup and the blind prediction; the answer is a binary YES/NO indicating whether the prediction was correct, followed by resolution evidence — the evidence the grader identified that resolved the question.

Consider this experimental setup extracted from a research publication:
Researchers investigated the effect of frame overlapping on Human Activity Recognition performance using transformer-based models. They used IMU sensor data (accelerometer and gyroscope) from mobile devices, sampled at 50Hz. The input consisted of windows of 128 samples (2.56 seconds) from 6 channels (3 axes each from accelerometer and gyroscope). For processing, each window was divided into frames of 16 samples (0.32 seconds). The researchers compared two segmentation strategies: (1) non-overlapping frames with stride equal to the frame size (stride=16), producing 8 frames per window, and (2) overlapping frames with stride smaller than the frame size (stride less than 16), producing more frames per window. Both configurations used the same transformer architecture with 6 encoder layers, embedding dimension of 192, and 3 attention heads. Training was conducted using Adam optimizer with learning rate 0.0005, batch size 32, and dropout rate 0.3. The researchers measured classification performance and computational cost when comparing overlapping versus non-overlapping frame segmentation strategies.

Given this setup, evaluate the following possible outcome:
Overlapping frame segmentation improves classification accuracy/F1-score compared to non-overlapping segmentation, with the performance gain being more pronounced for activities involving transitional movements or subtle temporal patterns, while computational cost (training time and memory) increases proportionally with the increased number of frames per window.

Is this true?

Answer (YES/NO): NO